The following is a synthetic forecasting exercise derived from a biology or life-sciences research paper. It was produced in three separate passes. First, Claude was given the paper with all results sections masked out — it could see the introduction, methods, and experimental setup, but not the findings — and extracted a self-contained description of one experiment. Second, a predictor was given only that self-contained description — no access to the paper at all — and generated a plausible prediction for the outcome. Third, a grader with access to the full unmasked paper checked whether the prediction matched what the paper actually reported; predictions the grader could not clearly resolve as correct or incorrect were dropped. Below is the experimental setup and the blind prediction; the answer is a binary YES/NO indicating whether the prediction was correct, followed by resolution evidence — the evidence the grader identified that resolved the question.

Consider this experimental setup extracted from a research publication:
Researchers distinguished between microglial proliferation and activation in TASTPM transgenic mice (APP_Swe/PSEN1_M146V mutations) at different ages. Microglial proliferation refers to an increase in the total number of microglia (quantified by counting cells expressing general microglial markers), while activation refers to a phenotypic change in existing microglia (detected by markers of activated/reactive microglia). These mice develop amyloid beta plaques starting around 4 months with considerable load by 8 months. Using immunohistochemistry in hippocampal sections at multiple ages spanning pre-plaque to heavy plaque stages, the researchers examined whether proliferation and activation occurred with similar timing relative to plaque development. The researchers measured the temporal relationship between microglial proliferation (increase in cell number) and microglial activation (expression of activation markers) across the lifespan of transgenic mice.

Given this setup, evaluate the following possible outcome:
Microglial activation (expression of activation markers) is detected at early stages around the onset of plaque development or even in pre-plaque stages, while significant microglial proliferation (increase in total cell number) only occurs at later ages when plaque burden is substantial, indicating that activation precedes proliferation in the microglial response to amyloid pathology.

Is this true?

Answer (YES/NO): NO